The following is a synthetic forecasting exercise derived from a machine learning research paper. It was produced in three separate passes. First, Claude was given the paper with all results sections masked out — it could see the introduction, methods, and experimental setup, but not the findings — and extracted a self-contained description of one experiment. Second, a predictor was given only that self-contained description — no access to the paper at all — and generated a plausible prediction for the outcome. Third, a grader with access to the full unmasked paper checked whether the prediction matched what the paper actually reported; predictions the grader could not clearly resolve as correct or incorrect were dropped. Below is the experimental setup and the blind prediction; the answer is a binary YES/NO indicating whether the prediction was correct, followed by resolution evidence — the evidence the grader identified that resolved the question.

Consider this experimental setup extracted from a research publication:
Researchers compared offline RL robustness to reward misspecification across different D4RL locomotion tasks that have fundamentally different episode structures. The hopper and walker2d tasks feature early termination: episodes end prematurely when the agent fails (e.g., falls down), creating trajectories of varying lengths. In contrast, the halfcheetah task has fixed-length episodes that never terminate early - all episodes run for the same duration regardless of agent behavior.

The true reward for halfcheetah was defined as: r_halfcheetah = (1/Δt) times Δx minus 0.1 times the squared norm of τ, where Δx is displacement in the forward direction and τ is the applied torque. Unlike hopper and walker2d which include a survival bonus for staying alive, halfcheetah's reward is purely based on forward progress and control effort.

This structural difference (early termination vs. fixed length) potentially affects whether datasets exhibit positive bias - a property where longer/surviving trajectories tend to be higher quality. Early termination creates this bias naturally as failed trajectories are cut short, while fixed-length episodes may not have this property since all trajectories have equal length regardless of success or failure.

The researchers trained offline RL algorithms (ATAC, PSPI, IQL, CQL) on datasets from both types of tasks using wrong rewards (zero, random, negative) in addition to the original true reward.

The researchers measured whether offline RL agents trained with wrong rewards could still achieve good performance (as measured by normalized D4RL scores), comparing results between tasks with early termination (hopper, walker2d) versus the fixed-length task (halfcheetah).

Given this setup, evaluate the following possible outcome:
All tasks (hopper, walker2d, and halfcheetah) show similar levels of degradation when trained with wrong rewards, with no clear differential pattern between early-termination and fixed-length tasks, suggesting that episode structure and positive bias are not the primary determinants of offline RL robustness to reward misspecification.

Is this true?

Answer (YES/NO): NO